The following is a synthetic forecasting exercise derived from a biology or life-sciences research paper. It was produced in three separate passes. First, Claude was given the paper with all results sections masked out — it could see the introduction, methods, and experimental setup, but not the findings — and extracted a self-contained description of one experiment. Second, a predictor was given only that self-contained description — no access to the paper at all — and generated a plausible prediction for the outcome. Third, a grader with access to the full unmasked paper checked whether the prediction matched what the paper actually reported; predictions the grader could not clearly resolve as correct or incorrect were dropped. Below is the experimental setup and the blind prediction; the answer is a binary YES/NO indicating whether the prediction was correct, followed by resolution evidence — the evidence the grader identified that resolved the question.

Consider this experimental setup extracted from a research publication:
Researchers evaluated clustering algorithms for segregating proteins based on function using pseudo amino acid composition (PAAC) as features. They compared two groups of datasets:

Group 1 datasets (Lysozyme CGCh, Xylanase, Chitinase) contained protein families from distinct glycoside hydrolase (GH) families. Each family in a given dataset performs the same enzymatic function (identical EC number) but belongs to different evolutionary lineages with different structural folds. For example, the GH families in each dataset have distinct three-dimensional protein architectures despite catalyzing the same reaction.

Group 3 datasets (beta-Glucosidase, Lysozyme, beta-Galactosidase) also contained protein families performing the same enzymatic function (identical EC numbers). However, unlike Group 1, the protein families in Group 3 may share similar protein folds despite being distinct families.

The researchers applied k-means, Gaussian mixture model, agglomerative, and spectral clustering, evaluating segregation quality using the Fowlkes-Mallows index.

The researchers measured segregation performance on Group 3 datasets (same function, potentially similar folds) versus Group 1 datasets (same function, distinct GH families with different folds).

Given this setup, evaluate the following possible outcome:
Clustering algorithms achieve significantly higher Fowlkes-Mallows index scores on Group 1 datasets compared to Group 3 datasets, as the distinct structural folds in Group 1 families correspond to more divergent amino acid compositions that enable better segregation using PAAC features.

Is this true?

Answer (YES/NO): YES